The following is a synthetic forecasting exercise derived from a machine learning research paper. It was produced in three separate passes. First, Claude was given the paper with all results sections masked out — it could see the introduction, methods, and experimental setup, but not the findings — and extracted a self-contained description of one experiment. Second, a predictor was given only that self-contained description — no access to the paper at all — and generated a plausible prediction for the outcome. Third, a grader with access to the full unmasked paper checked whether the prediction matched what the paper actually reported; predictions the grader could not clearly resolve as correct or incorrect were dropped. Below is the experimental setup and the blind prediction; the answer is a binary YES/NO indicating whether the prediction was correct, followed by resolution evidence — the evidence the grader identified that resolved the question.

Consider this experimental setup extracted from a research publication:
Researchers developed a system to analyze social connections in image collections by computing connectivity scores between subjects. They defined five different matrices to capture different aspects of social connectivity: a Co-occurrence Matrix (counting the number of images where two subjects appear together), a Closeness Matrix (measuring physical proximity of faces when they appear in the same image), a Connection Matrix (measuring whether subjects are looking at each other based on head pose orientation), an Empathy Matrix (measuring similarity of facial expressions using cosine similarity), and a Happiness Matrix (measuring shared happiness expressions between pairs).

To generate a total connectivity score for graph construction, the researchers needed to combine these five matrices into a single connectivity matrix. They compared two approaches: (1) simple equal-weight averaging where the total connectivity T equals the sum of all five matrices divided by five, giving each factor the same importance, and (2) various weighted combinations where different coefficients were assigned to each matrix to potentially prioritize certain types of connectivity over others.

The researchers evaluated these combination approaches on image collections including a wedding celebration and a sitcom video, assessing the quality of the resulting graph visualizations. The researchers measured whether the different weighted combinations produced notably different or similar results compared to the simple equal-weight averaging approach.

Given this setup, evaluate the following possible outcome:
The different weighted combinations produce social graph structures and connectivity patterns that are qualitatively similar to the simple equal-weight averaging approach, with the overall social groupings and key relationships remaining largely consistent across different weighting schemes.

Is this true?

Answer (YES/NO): YES